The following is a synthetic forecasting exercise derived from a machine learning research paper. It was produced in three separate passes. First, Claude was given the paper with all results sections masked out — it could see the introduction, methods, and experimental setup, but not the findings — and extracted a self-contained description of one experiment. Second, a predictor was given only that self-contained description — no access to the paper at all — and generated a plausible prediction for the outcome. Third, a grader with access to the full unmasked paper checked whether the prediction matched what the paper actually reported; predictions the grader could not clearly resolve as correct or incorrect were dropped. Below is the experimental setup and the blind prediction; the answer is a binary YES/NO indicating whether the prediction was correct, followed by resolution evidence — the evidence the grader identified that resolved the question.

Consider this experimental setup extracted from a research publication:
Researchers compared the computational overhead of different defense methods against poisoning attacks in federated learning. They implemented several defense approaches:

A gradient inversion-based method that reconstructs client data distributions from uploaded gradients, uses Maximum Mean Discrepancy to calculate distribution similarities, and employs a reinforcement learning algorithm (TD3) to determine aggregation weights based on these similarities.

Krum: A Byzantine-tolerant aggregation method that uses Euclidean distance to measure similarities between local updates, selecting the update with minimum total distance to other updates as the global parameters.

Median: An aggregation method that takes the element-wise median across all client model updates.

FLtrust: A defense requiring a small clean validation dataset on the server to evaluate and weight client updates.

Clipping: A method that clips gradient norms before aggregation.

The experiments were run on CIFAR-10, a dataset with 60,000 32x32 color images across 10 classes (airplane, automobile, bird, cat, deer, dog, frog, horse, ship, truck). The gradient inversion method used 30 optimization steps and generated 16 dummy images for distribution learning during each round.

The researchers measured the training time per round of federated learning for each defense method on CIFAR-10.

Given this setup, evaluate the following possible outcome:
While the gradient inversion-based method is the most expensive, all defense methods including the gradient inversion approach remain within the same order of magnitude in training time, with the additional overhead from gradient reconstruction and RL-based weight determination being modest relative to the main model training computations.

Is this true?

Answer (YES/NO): NO